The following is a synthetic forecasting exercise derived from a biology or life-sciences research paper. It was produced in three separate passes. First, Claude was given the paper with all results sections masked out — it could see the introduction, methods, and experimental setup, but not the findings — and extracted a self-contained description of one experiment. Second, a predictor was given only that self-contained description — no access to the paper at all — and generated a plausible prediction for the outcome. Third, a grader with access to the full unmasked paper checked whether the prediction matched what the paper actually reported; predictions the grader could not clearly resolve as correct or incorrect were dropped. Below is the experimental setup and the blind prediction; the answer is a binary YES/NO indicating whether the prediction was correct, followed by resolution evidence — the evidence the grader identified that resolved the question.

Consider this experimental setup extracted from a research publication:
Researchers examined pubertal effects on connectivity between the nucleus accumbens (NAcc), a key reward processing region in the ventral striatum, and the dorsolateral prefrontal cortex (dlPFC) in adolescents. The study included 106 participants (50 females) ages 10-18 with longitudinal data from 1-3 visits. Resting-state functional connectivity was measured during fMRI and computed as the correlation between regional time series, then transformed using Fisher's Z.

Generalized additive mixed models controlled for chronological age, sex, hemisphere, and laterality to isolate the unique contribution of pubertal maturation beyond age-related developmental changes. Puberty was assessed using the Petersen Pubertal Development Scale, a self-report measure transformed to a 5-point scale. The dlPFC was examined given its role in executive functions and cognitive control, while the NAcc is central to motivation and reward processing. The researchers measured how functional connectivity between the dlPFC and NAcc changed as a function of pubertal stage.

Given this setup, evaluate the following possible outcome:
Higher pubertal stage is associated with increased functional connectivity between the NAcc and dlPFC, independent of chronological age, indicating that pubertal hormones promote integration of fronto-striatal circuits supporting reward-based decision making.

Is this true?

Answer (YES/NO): NO